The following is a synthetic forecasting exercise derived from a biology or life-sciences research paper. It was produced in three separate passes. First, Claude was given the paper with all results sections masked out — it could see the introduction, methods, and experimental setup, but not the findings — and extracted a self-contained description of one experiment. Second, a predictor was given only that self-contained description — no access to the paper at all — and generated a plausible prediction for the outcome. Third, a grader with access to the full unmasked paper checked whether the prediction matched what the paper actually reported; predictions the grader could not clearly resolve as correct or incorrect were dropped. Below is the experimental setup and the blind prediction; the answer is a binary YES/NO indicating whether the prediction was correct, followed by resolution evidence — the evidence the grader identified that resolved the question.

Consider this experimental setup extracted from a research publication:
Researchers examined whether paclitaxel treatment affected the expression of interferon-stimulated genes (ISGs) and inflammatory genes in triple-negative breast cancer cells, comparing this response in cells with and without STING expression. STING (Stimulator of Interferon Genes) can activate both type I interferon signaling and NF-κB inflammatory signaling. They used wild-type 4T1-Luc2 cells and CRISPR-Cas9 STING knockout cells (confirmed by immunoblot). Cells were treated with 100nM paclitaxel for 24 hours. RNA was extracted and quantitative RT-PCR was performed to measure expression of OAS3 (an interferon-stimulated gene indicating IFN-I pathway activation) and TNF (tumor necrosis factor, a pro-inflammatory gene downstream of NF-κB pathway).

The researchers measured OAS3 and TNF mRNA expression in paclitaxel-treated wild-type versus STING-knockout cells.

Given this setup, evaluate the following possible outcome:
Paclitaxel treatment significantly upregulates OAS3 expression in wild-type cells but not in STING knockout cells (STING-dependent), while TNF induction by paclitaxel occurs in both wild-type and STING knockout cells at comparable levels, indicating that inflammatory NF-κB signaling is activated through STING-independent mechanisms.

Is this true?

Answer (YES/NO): YES